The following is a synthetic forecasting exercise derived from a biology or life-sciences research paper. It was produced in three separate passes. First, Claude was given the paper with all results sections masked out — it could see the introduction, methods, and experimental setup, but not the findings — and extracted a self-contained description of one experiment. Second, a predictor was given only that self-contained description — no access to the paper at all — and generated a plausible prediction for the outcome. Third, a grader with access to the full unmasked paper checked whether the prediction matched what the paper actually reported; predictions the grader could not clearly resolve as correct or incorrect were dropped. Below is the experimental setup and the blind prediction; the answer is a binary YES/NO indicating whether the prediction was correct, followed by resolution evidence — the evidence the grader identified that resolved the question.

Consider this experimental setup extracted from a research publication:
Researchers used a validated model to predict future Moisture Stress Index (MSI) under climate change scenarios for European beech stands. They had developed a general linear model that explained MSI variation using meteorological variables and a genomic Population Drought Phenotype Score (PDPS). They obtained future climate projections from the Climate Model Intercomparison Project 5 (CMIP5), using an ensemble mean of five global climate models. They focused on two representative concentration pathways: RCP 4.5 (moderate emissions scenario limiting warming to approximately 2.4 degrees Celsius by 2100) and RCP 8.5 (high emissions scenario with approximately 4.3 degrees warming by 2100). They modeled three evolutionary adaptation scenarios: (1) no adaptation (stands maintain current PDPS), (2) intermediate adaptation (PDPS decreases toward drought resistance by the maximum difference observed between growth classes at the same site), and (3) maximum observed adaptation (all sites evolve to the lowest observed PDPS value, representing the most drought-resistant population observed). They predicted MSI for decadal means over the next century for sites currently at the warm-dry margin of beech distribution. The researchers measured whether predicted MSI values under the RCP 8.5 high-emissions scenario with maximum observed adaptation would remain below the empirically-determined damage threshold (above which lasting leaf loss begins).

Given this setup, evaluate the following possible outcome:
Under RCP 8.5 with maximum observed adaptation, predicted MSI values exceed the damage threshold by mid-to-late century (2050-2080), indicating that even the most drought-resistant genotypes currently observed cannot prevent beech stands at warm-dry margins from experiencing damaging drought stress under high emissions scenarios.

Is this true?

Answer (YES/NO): NO